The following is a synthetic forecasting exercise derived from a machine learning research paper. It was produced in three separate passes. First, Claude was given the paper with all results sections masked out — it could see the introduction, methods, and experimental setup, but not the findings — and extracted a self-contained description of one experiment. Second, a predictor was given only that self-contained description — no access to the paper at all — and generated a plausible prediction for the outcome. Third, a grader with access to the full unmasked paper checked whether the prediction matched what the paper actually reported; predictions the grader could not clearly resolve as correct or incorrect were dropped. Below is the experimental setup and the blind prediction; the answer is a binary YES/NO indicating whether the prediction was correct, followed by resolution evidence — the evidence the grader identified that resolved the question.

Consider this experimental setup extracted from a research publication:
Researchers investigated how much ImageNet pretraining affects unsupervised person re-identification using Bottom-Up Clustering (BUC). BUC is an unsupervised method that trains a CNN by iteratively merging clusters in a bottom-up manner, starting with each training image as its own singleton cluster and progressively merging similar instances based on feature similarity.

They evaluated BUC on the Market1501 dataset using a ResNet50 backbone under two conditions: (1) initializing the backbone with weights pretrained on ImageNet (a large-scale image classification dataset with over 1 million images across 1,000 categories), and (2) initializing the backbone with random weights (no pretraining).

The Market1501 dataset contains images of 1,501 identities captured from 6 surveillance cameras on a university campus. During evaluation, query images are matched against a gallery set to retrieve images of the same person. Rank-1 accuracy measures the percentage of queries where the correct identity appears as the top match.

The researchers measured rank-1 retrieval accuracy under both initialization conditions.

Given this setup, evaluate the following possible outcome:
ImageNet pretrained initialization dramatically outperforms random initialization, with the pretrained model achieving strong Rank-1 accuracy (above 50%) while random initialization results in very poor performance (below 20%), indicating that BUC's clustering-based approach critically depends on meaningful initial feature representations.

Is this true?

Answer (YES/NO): YES